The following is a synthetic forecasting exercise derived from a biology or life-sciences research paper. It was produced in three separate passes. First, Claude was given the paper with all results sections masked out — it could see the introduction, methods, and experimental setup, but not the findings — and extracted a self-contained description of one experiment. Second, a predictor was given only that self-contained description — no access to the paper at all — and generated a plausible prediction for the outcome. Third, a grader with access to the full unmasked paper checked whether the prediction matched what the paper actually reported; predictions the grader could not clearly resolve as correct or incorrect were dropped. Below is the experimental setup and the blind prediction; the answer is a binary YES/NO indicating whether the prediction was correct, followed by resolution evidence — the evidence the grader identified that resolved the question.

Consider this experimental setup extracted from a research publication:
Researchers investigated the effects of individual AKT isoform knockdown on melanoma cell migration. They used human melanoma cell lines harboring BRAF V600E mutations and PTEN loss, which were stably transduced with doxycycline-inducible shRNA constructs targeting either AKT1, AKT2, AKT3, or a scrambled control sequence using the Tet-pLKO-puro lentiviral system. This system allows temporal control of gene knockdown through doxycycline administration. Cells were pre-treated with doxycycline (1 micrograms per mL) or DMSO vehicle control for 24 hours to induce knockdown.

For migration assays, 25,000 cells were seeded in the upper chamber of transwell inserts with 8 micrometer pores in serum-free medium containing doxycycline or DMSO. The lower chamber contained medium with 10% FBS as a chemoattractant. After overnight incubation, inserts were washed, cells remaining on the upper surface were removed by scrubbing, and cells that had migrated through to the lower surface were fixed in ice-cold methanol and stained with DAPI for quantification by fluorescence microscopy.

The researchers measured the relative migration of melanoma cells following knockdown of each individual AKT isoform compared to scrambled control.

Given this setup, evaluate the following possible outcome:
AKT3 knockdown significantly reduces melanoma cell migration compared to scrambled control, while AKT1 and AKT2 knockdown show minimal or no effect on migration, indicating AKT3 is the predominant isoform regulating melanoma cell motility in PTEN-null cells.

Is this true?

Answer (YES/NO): NO